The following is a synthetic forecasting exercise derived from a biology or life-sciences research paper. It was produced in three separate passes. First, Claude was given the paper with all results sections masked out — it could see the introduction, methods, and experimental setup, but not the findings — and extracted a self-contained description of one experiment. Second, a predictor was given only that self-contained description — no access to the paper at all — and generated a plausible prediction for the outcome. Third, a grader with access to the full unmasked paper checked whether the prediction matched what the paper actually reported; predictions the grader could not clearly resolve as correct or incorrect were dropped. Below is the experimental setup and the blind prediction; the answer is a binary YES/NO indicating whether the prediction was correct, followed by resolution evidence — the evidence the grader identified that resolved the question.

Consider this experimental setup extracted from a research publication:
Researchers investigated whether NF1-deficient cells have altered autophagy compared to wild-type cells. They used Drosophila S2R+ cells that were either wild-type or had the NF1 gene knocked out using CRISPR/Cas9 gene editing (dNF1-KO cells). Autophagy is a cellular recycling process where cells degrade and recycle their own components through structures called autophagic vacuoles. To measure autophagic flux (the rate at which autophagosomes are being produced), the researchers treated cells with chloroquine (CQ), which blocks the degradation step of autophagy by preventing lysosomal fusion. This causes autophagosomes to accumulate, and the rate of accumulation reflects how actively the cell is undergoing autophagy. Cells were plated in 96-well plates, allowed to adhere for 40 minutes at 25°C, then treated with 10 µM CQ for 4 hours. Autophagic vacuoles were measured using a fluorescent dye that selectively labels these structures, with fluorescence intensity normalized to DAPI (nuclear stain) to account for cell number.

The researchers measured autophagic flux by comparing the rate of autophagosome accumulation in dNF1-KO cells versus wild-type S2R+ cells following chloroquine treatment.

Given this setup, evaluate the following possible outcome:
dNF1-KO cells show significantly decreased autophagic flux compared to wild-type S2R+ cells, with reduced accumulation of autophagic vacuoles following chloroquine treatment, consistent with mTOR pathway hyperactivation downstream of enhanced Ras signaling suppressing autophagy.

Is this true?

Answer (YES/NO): NO